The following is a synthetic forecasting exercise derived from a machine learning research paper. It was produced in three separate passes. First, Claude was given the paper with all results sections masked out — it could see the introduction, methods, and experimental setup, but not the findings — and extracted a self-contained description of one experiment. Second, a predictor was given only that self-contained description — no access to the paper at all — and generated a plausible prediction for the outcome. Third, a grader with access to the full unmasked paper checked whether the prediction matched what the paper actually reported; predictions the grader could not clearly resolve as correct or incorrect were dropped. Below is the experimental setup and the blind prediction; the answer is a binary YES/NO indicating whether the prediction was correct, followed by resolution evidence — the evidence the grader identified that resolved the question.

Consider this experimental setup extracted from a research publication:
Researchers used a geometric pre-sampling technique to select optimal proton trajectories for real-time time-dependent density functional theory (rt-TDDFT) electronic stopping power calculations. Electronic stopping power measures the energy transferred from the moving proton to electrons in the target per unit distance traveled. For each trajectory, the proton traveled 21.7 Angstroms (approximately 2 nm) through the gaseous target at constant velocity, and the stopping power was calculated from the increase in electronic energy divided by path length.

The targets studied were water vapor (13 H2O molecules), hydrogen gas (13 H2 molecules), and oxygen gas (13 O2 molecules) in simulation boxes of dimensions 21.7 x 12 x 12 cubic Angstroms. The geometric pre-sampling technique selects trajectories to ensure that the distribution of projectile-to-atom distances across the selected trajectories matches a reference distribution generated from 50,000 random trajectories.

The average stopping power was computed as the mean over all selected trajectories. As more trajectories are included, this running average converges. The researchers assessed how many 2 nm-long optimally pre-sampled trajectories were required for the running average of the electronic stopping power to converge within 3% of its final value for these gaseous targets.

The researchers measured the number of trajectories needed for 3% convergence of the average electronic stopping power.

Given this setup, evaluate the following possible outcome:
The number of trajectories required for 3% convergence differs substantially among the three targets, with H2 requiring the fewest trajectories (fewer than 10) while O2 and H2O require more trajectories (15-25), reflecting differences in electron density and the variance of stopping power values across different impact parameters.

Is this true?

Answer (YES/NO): NO